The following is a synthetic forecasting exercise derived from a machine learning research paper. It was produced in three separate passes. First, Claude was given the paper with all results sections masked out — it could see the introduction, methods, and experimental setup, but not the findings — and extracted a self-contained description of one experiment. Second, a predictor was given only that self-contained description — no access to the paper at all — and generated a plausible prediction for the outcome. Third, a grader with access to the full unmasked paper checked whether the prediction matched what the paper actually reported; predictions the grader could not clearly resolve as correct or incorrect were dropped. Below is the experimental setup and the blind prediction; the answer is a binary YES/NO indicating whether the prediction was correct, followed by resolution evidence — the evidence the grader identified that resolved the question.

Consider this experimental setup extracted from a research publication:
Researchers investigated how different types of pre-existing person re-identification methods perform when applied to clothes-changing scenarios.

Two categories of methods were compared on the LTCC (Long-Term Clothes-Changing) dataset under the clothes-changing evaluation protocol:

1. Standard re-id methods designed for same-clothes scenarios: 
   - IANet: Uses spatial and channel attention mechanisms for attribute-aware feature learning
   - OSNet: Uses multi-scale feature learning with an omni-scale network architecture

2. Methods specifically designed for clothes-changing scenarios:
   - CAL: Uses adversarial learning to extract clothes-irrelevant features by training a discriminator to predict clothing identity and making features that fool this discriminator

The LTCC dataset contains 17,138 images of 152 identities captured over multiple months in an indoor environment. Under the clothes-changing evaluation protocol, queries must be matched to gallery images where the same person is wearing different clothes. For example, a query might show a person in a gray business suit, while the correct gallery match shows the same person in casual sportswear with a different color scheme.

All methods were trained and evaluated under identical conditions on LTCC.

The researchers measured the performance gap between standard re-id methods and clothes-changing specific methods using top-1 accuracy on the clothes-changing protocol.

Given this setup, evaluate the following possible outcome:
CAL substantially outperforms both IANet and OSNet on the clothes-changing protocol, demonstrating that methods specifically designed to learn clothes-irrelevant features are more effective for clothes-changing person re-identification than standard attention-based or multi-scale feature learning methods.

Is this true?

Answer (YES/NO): YES